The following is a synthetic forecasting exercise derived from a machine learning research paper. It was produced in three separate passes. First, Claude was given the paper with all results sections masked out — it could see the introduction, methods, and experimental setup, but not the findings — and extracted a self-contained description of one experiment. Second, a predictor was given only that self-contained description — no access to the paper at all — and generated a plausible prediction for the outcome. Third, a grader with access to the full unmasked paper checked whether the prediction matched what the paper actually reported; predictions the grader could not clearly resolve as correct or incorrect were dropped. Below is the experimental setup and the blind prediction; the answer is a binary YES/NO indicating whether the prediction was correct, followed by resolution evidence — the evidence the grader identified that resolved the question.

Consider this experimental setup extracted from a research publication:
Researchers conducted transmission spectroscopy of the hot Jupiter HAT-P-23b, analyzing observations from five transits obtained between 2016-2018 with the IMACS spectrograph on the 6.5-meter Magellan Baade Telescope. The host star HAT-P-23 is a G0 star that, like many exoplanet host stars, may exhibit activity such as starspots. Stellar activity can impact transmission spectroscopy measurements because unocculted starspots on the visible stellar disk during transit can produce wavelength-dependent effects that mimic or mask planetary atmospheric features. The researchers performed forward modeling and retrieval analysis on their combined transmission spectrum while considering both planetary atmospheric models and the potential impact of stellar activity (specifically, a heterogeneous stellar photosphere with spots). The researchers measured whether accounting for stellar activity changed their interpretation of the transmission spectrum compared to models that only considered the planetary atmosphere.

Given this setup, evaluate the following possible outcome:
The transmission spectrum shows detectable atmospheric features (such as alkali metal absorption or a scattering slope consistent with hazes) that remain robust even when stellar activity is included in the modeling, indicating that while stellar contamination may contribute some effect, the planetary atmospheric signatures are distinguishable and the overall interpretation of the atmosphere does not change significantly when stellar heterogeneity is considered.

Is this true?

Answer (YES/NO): NO